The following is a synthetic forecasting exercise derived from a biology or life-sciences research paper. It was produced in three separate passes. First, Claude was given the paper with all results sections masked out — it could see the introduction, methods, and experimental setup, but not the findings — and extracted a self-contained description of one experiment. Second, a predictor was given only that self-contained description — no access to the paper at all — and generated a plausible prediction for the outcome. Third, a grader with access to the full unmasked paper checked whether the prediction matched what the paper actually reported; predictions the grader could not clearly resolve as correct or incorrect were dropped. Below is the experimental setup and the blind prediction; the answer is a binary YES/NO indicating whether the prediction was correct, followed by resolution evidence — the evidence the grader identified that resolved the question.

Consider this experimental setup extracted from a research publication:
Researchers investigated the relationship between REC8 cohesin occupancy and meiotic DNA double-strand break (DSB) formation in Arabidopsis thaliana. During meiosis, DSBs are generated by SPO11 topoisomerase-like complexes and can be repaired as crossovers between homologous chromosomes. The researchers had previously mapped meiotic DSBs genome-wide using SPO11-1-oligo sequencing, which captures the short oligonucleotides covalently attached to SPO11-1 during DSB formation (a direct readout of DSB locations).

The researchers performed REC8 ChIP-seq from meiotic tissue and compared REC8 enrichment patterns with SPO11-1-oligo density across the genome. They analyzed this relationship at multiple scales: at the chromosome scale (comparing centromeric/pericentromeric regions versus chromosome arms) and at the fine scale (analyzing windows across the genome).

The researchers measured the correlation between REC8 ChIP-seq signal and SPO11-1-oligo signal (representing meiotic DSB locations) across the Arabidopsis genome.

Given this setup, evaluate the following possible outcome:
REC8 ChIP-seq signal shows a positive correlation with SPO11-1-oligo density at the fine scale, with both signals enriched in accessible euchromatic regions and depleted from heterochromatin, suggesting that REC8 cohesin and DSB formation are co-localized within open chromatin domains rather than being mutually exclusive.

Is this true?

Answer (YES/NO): NO